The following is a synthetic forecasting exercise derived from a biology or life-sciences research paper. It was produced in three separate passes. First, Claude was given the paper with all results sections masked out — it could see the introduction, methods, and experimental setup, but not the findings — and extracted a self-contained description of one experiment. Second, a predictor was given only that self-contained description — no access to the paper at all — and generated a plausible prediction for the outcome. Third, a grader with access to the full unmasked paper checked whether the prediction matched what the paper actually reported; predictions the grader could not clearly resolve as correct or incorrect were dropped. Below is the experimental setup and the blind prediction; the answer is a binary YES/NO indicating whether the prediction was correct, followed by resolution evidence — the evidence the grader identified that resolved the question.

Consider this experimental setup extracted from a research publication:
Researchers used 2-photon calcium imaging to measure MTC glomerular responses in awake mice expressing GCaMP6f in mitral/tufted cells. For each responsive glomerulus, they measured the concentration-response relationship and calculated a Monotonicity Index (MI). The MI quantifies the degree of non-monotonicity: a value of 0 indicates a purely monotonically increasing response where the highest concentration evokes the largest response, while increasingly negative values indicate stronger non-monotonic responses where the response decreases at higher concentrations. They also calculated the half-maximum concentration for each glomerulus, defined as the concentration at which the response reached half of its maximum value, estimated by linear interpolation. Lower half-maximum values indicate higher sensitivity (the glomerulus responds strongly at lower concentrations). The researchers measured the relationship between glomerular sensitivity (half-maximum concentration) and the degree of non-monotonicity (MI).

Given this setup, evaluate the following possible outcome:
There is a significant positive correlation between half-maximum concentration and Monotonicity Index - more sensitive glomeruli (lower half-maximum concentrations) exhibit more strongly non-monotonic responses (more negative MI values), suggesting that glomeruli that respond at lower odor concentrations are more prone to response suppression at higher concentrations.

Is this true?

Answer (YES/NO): YES